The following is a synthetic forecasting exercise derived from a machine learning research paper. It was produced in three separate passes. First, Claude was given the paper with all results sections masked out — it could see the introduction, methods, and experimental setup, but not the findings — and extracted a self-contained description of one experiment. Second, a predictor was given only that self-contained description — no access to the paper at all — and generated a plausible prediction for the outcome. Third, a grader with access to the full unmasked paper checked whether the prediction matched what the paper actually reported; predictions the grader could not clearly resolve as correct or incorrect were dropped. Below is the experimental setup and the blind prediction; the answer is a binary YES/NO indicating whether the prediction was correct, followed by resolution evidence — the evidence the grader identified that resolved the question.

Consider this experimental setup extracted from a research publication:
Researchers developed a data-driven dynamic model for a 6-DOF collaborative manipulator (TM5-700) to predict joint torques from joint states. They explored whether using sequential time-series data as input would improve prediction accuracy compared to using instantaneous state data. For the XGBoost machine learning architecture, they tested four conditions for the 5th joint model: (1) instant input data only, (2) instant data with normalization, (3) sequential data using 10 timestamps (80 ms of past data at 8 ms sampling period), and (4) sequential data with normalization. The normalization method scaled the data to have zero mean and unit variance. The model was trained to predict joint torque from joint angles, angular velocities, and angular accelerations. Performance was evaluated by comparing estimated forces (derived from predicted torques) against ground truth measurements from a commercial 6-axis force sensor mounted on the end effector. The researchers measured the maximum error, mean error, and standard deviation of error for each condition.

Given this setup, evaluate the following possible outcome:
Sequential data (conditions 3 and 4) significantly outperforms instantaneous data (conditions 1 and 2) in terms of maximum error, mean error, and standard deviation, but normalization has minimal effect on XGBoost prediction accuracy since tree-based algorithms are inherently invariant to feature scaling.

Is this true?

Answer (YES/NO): NO